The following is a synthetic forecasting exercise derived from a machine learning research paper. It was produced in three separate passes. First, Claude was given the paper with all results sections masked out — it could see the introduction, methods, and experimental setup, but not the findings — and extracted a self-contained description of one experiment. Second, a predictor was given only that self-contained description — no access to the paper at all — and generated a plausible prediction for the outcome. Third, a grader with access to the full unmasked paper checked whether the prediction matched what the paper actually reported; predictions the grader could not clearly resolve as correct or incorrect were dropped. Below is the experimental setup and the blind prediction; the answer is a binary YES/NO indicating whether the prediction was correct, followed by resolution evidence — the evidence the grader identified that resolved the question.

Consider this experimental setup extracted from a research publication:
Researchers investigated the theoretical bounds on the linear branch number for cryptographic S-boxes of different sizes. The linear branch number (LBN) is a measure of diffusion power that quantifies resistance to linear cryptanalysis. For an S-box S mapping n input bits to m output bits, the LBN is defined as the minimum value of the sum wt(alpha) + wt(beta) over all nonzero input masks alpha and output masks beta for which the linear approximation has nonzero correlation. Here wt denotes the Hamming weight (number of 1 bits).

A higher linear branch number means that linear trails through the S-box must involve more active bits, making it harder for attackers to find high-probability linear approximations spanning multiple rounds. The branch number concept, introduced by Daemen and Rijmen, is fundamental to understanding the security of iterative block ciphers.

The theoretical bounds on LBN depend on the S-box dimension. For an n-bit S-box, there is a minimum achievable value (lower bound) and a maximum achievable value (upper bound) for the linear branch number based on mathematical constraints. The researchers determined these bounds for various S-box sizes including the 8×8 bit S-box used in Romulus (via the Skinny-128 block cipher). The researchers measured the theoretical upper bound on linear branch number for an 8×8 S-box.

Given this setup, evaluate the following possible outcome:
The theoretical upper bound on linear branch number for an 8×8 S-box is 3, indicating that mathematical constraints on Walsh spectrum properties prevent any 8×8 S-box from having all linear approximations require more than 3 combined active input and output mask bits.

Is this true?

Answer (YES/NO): NO